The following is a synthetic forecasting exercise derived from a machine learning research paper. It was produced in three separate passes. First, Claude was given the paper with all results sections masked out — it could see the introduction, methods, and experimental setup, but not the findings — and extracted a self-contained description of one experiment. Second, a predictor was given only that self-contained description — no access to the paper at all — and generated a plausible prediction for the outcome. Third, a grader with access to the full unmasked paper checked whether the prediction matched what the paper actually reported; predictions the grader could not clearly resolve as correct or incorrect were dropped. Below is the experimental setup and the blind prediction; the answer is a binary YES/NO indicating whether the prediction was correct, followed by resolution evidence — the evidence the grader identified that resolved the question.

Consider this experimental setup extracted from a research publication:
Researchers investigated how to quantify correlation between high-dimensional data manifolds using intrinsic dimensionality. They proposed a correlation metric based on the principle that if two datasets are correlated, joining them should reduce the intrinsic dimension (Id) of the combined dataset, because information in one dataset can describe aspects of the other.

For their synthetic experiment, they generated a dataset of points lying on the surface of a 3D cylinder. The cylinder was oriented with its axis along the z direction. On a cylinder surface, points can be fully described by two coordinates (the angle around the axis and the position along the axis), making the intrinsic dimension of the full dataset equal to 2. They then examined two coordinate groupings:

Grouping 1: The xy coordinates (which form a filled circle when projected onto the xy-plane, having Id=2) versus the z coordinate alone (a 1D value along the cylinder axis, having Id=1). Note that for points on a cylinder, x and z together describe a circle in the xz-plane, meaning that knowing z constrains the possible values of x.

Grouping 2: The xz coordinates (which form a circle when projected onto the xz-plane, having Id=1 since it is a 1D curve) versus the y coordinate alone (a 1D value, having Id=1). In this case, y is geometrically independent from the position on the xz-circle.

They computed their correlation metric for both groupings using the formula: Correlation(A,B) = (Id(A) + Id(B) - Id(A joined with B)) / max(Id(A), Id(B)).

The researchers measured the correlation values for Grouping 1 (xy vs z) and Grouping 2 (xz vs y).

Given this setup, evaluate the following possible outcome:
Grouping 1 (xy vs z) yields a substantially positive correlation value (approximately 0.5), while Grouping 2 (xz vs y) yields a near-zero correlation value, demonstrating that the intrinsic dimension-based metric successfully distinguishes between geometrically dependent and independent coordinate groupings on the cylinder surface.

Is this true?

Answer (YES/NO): YES